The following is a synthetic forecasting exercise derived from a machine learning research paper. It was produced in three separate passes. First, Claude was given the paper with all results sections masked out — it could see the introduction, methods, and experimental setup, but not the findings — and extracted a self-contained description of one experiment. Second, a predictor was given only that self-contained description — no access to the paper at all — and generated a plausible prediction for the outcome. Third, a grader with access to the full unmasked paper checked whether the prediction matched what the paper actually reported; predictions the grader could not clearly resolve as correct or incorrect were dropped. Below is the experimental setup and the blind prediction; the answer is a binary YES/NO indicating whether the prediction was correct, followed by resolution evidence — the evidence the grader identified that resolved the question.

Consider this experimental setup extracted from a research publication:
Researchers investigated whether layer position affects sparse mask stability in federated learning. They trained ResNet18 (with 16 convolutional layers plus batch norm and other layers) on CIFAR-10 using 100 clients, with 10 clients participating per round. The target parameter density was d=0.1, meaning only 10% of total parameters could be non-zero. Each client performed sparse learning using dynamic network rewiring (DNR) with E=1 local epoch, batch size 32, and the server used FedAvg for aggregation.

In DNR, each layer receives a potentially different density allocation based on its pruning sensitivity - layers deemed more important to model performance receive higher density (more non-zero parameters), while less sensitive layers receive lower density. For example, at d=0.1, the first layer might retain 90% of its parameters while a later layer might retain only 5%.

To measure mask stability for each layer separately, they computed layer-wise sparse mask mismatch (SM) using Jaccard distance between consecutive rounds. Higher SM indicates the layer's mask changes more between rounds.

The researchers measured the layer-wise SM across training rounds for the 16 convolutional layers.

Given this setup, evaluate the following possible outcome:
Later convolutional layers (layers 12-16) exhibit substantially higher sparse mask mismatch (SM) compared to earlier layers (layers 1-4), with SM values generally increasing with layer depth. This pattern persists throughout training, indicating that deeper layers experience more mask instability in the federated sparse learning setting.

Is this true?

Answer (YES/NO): YES